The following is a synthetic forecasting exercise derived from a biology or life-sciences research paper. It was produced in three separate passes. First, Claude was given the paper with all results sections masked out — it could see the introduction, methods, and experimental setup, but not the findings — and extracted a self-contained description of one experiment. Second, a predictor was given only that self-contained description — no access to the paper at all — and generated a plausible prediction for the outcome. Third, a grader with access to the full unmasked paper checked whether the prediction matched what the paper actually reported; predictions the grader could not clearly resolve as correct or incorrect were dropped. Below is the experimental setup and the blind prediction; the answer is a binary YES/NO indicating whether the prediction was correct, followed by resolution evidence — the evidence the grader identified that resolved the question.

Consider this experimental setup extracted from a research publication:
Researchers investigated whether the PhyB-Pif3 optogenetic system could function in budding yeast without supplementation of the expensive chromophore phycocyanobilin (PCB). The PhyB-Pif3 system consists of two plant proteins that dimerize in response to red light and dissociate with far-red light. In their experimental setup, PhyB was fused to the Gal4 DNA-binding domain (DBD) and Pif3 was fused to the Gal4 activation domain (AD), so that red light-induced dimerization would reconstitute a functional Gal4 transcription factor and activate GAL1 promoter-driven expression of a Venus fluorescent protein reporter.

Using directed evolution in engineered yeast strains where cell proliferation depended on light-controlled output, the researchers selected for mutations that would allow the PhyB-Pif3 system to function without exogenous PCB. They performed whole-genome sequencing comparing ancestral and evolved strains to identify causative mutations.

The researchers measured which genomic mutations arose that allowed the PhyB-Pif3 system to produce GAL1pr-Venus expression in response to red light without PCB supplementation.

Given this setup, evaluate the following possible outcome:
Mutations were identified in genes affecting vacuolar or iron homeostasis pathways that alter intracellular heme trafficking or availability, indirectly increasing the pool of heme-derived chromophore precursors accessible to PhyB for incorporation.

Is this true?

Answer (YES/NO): NO